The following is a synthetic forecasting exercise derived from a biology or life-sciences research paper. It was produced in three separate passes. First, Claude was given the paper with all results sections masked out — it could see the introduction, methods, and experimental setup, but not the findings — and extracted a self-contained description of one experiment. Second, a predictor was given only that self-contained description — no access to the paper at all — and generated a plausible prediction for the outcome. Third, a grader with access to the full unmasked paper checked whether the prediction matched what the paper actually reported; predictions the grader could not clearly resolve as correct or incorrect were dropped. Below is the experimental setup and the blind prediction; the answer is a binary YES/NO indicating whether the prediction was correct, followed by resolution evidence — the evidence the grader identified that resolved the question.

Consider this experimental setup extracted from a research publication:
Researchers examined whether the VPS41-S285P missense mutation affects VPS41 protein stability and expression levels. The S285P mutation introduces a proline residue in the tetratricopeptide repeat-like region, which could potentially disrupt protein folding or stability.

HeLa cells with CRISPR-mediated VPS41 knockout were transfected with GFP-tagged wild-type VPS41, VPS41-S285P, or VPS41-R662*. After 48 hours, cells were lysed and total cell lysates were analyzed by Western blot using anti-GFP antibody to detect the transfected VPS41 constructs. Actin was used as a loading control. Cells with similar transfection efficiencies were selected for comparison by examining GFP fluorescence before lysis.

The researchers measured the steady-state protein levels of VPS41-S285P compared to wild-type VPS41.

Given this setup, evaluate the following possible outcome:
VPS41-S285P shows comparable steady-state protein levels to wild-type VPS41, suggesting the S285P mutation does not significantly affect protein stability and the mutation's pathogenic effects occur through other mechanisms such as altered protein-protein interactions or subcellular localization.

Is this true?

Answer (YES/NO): YES